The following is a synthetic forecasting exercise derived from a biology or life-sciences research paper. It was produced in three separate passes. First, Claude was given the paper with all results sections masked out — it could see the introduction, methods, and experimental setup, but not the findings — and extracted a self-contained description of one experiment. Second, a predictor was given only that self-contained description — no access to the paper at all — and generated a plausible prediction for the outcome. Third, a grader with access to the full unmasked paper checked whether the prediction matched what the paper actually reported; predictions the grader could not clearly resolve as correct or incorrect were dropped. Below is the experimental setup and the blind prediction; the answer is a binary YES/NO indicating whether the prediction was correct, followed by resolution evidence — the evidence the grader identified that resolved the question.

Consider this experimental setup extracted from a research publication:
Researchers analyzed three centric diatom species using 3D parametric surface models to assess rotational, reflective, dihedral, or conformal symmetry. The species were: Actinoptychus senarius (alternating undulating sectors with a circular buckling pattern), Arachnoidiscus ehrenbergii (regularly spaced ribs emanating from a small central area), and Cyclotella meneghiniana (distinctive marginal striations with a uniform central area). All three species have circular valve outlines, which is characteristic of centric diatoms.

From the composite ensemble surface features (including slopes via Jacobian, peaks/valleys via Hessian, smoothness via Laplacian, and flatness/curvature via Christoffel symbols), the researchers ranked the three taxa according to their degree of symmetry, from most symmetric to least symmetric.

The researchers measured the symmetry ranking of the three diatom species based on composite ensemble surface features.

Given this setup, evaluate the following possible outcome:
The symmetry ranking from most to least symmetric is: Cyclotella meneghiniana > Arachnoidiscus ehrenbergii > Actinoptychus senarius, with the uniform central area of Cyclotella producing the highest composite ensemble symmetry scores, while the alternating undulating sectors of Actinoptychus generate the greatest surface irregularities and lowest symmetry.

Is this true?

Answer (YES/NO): NO